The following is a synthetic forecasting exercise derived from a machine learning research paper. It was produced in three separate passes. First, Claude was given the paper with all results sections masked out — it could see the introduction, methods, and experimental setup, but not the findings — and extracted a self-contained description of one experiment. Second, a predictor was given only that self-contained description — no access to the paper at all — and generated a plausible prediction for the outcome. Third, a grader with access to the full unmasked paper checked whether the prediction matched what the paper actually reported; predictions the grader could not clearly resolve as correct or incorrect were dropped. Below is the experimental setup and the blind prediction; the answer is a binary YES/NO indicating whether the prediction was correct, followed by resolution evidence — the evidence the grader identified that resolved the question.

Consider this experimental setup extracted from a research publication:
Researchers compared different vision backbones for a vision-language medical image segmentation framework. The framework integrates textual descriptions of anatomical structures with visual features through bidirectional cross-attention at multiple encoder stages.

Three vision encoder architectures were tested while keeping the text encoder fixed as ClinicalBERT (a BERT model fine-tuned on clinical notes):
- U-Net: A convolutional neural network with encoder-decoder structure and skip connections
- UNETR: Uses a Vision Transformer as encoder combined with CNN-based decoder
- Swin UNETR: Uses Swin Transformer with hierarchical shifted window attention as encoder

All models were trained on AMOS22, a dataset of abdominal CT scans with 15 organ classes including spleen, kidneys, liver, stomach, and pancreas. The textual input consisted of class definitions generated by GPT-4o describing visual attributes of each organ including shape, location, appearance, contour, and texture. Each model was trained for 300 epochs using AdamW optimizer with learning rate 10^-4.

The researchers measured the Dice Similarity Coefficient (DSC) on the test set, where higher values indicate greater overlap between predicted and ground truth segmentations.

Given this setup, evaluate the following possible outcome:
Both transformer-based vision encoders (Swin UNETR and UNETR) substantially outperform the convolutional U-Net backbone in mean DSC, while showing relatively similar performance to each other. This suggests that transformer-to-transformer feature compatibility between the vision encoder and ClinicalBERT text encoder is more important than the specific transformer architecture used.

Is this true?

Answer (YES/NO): NO